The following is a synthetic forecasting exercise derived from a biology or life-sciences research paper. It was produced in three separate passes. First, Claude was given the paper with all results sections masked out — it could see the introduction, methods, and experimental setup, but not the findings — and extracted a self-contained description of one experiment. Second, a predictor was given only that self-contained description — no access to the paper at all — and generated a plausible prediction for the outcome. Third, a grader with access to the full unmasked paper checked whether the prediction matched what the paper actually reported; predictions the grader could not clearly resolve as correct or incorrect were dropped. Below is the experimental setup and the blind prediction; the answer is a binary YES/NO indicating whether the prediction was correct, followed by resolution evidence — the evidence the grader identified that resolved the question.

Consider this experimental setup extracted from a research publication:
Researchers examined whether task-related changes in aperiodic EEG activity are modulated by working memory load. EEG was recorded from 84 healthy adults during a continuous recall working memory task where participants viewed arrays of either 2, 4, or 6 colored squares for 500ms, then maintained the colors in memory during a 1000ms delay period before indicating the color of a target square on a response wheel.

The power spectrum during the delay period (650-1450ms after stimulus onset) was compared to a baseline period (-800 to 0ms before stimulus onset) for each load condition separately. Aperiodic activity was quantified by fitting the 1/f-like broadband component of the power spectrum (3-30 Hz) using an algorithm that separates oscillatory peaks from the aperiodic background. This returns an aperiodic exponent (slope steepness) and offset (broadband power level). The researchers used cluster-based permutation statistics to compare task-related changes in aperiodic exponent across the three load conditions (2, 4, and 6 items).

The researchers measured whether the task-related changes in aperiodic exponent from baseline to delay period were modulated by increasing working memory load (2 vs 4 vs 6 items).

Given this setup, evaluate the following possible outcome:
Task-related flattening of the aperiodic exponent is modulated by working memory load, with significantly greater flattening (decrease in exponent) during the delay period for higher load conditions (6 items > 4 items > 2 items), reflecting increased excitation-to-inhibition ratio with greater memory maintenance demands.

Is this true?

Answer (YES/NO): NO